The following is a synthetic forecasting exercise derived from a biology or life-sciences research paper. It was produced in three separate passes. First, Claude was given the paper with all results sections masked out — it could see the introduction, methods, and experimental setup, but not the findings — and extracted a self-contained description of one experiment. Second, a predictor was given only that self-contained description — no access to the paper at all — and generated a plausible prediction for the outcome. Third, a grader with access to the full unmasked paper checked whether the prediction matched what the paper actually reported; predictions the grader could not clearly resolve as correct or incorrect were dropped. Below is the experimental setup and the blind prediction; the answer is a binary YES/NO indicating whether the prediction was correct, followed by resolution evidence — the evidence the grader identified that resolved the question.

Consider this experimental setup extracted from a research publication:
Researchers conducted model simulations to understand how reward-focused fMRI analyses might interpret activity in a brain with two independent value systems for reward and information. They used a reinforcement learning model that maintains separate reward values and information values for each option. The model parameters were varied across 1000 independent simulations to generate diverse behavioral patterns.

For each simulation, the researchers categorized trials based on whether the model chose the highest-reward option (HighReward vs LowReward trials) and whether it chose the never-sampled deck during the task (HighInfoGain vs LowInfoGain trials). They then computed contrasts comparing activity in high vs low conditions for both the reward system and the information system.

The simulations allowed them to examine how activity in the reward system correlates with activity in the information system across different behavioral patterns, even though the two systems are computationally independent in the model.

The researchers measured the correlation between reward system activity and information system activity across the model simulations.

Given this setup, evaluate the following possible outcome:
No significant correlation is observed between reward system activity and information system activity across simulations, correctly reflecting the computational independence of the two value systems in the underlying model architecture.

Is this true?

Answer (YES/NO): NO